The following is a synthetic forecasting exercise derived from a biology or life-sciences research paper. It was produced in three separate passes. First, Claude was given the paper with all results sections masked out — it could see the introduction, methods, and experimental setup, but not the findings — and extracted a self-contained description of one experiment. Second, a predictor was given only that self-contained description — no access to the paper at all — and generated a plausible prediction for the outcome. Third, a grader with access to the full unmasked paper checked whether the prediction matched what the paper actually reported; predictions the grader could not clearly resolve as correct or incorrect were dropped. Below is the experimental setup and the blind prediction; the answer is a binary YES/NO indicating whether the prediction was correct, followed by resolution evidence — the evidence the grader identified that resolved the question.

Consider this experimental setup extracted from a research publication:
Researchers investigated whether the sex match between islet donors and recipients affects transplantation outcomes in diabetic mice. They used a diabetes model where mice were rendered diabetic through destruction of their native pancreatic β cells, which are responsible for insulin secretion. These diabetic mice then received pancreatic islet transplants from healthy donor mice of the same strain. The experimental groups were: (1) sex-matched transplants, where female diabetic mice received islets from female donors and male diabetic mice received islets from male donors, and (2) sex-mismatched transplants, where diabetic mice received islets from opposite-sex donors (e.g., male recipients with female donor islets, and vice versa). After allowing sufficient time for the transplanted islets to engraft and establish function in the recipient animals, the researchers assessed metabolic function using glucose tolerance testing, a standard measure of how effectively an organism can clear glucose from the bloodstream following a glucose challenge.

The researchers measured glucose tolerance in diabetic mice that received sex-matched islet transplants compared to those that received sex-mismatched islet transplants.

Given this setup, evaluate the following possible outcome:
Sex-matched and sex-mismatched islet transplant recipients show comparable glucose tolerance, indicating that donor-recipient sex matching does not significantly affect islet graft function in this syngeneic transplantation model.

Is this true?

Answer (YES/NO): NO